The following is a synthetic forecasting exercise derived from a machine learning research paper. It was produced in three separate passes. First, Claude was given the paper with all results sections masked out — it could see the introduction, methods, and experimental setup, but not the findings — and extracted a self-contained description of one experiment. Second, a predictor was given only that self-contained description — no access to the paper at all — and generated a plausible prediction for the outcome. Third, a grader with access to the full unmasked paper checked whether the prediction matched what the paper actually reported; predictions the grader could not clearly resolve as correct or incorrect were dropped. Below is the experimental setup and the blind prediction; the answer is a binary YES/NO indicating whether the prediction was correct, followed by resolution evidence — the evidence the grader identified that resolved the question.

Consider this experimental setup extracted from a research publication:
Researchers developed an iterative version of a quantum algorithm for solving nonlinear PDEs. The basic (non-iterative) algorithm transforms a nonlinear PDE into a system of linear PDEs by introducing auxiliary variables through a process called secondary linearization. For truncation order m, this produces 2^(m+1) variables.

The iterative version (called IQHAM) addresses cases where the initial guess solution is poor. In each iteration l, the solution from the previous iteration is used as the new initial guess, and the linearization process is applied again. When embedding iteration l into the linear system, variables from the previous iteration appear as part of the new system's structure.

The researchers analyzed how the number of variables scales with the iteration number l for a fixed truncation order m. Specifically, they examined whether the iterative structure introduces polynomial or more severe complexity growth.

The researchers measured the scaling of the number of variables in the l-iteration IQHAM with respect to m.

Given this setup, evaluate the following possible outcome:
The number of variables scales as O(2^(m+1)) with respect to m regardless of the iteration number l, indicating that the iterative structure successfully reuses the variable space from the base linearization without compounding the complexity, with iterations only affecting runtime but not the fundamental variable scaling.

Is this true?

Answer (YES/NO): NO